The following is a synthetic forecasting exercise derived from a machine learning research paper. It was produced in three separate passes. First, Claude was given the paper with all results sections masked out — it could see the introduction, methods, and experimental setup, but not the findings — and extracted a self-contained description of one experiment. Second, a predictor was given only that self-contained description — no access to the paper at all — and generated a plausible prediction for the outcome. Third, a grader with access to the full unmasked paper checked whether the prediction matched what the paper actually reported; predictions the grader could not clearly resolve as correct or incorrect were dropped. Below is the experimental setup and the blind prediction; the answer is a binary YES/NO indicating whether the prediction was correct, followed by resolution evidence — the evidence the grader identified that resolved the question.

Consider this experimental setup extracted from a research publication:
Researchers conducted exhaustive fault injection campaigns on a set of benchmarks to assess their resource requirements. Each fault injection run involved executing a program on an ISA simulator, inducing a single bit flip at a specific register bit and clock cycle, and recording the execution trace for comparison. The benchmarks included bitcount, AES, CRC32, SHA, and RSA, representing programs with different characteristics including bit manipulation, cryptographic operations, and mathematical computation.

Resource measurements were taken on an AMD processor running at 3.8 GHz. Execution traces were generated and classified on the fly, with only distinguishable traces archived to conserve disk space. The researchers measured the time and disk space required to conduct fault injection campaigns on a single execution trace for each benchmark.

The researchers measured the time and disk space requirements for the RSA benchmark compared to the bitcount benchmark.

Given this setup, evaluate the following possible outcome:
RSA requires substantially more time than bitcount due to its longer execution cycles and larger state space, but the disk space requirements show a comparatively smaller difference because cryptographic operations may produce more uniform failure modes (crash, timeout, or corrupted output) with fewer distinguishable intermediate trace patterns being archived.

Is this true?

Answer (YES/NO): NO